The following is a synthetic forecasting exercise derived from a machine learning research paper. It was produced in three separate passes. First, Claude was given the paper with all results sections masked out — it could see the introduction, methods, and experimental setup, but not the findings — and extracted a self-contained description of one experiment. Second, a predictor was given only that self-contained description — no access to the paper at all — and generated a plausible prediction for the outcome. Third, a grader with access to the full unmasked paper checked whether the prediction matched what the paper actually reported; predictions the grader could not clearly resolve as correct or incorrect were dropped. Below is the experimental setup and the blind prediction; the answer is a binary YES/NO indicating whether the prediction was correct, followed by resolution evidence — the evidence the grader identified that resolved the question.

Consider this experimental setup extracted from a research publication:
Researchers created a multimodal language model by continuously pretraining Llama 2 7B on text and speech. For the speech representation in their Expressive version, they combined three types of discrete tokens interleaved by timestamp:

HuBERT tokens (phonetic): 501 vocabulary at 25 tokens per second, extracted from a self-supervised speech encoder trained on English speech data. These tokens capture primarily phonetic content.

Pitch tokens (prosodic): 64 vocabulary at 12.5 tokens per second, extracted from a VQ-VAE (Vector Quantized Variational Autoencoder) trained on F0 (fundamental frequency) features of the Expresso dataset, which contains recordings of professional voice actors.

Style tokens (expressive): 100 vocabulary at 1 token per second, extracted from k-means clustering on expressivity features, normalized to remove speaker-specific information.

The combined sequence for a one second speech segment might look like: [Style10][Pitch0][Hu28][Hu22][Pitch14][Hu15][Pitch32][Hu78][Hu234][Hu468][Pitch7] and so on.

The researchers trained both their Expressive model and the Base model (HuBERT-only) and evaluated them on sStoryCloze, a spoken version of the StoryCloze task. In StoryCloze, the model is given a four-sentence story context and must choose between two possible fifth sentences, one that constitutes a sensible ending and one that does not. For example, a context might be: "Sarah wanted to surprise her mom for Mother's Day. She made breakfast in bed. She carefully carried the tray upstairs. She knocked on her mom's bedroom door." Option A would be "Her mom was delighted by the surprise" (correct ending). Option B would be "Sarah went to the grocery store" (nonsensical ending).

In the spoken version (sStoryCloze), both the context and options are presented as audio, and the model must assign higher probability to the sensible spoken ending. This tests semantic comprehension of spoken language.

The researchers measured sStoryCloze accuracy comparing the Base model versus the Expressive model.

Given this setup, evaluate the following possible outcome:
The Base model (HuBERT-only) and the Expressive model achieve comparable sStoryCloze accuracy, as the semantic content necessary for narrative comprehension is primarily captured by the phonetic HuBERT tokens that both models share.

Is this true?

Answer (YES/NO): NO